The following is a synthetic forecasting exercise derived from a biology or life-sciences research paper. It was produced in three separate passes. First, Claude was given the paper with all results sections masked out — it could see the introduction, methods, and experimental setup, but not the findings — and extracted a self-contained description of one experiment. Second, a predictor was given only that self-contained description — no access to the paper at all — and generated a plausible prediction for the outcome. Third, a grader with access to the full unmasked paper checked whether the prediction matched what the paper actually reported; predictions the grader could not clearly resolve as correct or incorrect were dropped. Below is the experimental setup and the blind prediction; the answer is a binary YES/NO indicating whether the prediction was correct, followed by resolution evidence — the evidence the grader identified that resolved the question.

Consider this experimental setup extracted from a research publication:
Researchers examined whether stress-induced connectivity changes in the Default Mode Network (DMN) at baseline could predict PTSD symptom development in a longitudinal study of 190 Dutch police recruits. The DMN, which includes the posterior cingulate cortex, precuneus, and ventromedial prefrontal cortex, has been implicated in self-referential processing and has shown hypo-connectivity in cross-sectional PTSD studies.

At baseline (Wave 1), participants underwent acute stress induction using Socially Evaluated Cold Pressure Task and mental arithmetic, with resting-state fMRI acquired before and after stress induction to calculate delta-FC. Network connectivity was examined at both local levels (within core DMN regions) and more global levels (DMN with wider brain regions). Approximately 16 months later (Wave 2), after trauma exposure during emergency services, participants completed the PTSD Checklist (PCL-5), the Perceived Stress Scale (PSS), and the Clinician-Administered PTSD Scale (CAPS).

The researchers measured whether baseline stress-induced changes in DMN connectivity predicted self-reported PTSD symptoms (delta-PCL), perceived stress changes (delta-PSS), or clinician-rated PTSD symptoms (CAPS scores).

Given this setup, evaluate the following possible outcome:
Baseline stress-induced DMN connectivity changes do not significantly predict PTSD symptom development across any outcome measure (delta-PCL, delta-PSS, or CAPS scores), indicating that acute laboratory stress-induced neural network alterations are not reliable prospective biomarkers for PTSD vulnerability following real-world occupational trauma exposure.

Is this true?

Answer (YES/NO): NO